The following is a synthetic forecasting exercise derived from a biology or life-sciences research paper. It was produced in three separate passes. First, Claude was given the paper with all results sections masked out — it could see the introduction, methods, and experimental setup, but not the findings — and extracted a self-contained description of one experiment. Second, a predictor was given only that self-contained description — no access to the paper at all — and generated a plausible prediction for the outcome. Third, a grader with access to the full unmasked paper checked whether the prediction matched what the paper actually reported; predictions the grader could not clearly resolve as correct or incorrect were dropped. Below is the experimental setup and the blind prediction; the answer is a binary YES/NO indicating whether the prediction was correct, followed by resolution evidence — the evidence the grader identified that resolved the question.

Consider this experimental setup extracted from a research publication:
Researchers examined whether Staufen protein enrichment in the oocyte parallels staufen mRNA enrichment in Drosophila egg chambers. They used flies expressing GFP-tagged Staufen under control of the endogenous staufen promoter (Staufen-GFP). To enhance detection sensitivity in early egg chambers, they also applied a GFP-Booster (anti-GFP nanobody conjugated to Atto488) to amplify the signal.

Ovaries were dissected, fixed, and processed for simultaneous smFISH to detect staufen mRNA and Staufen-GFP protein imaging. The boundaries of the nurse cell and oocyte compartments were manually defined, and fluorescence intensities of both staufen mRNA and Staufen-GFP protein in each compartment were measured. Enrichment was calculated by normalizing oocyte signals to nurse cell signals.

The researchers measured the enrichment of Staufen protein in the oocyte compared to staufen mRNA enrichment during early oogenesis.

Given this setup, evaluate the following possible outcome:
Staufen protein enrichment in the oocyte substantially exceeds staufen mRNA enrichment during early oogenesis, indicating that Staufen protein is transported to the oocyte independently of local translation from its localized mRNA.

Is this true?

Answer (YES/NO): NO